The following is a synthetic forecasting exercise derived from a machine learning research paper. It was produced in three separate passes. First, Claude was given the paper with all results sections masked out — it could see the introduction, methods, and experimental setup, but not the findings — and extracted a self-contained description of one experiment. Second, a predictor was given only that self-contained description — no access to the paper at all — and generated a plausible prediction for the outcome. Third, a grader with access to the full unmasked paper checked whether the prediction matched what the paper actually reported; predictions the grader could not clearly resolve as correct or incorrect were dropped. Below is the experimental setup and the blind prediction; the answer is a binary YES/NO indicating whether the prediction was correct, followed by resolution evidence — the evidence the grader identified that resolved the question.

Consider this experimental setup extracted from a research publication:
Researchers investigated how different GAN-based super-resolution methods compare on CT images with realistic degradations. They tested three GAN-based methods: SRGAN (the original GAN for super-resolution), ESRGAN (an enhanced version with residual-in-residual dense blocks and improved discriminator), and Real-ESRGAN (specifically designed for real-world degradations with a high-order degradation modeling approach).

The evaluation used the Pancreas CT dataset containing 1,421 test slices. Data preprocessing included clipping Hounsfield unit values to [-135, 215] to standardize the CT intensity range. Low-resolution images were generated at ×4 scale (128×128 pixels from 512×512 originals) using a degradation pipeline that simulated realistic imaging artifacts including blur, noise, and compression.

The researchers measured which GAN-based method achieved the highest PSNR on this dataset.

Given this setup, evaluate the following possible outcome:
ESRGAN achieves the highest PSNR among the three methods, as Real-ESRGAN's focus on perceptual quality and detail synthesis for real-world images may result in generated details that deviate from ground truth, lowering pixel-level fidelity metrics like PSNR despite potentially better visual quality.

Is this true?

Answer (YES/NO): NO